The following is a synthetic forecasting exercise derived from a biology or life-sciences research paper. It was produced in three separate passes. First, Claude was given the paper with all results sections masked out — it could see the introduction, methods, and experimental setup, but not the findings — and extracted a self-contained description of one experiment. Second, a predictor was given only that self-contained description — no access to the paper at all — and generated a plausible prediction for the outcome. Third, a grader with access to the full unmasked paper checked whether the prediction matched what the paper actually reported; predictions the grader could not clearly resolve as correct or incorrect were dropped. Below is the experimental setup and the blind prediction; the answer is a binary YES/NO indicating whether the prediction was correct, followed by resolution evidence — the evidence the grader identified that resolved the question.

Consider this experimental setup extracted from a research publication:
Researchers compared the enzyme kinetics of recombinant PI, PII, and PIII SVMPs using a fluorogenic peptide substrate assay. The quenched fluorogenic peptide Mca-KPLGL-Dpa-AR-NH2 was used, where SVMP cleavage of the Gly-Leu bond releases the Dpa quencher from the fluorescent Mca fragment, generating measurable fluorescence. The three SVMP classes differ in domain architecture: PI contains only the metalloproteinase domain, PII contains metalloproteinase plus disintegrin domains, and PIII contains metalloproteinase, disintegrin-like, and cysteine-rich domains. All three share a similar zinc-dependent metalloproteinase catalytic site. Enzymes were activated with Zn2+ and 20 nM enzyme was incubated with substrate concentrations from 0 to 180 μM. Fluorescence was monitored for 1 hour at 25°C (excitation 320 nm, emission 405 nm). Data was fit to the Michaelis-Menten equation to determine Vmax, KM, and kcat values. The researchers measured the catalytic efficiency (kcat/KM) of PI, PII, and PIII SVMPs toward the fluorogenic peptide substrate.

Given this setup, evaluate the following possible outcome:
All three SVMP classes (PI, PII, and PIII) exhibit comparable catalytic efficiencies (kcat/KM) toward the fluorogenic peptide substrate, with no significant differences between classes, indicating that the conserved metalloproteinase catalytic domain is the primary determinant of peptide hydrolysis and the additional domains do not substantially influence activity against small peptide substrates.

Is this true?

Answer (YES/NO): NO